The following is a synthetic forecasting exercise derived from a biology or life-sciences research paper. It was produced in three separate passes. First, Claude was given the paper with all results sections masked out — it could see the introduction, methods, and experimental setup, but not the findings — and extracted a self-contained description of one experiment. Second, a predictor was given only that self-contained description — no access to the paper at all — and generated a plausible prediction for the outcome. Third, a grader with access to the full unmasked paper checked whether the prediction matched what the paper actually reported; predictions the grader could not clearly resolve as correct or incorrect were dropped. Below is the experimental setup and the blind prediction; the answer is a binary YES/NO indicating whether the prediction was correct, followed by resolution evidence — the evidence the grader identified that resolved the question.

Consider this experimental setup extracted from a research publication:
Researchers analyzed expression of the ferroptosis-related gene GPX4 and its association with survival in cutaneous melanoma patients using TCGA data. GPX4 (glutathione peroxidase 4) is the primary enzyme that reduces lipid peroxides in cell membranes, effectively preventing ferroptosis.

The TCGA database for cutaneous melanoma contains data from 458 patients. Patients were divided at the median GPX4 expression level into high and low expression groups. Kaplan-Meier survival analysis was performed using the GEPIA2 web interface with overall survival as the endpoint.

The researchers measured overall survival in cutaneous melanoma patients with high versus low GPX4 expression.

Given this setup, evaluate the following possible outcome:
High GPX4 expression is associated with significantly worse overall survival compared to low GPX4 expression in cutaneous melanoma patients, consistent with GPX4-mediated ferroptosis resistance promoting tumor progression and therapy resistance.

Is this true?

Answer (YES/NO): NO